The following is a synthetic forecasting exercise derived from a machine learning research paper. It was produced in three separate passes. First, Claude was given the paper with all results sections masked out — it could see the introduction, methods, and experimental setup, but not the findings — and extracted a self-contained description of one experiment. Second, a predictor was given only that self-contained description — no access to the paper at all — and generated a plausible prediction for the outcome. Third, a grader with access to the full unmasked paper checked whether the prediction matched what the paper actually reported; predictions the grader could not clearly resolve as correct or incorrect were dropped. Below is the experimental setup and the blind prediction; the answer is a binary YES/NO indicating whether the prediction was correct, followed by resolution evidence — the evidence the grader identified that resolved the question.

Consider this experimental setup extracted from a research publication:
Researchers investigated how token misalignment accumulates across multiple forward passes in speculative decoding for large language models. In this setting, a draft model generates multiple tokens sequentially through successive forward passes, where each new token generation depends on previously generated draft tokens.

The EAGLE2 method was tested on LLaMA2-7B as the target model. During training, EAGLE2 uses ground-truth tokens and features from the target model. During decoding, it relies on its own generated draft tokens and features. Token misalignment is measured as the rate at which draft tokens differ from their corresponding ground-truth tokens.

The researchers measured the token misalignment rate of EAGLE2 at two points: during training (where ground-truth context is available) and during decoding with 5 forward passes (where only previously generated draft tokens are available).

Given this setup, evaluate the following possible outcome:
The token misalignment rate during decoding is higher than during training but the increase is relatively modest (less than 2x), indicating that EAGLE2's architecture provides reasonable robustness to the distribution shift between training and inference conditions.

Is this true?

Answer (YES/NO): NO